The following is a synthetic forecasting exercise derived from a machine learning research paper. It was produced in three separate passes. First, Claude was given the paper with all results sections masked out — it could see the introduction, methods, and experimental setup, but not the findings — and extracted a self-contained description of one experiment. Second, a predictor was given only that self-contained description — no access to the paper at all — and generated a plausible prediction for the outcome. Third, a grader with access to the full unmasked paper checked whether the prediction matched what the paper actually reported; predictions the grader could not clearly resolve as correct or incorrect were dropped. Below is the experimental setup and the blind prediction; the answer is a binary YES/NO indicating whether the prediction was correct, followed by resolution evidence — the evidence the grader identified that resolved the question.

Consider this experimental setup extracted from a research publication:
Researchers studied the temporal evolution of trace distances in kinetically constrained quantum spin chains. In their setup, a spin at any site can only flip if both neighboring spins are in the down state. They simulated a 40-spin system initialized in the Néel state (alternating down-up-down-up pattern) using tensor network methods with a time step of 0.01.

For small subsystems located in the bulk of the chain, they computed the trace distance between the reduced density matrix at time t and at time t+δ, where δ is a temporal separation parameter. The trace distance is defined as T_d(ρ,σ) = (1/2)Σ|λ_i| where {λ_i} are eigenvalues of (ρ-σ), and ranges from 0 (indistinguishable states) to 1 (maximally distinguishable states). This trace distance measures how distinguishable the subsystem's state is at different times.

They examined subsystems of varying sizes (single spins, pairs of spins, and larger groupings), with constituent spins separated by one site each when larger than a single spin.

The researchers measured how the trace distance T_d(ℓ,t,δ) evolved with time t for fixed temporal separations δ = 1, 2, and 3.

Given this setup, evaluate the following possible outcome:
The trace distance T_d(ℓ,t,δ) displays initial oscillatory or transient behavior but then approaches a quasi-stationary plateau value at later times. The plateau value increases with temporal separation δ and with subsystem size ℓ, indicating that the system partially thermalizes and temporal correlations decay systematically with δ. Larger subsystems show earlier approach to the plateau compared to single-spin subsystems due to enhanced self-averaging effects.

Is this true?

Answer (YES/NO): NO